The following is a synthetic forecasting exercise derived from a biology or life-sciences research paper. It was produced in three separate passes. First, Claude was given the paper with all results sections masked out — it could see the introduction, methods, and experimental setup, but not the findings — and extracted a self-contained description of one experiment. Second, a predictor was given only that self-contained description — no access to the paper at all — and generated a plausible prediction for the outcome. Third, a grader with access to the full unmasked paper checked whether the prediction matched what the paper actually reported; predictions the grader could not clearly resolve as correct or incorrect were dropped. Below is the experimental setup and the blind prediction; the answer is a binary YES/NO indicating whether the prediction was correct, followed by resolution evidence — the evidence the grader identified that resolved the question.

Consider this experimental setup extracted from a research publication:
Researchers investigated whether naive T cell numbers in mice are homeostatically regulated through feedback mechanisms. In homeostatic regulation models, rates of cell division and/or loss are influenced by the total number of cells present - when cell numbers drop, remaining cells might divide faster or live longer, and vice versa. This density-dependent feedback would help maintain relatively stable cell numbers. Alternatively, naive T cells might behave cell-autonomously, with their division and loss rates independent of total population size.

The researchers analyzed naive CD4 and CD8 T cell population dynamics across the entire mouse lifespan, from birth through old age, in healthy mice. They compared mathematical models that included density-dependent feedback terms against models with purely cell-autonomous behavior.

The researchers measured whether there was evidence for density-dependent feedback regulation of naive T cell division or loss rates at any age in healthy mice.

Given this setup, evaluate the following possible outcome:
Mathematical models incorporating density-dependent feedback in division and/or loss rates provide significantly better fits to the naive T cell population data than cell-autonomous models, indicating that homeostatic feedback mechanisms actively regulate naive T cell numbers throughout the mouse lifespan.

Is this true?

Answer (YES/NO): NO